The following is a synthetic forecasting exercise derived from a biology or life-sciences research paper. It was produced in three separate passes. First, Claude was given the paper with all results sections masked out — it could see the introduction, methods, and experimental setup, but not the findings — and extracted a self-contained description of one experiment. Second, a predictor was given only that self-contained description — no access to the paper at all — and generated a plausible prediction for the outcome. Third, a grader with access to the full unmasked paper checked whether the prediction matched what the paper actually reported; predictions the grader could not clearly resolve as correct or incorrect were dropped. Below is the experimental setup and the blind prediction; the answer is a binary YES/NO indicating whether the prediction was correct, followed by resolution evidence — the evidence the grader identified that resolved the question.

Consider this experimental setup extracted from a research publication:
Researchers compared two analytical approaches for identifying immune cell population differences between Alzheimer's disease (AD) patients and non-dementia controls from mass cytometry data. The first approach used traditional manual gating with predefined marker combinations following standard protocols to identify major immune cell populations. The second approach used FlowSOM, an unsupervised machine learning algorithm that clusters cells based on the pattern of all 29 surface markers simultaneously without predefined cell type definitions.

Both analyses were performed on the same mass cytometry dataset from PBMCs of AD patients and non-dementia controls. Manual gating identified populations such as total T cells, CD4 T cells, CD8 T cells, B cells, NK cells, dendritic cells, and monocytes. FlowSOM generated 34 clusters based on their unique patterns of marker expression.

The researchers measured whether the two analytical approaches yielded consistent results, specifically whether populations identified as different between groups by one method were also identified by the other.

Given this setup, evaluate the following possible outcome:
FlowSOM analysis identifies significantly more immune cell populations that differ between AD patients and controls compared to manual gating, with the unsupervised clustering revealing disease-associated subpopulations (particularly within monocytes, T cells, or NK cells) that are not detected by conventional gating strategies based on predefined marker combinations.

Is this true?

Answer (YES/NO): YES